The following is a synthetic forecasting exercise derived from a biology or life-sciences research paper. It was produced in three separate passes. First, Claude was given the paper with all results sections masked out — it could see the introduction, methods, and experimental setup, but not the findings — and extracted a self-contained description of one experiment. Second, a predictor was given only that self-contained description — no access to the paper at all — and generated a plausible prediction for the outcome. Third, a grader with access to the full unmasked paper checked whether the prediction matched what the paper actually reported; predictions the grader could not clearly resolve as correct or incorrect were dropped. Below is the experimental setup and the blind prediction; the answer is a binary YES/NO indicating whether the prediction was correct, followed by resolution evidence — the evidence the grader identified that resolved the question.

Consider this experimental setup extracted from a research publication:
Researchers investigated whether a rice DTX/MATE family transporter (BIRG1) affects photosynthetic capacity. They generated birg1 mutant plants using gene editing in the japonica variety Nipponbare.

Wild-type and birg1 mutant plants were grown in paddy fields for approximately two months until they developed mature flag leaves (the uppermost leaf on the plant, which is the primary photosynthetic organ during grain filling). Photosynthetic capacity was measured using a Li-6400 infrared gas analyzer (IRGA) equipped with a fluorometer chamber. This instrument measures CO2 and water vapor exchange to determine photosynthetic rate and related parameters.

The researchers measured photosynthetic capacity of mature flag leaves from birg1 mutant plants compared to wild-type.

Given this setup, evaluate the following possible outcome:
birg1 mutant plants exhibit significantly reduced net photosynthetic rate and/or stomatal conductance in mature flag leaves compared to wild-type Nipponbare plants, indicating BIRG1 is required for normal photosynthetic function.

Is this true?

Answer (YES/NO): YES